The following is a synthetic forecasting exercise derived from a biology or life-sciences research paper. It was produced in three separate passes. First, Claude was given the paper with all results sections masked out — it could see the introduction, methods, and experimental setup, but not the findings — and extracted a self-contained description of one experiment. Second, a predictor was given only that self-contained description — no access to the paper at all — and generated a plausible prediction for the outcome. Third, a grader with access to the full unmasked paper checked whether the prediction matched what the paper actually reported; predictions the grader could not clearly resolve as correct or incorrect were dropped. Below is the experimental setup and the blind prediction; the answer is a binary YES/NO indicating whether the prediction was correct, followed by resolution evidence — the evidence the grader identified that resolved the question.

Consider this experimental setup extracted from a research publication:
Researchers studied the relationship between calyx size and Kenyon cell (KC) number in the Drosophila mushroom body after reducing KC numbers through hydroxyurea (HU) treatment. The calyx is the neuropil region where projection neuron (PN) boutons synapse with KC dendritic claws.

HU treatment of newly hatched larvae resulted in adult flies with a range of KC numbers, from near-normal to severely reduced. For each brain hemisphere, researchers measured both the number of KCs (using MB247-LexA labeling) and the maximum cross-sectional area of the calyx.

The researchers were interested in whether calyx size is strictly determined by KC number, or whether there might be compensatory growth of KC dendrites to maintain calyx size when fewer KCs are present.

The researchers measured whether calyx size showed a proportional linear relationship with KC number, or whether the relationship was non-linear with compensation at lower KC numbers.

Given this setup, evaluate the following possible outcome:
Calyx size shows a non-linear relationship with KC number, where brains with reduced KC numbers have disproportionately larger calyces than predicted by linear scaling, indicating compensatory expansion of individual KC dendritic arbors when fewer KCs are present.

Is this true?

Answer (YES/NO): NO